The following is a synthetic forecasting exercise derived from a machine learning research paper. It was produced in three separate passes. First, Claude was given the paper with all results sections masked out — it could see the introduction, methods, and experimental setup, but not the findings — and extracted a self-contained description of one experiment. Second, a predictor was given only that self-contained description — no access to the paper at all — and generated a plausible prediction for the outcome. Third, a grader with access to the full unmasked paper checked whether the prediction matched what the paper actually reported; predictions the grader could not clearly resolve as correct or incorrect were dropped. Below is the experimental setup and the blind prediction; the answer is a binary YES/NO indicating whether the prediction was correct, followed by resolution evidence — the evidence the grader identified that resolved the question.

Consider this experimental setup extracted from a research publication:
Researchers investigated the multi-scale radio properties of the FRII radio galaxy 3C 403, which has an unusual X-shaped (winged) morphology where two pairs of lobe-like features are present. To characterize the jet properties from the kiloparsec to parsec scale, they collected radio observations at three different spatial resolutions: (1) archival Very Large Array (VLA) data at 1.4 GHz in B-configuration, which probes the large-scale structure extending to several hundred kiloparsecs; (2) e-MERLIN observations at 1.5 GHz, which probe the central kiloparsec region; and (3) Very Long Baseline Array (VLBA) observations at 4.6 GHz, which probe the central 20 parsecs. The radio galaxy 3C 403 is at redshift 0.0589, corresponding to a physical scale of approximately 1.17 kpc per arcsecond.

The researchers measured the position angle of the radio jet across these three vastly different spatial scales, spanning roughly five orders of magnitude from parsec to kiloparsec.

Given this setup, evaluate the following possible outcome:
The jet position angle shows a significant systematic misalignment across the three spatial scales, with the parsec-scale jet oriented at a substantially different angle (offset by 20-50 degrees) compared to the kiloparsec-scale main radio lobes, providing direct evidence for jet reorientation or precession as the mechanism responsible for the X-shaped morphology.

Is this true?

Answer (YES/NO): NO